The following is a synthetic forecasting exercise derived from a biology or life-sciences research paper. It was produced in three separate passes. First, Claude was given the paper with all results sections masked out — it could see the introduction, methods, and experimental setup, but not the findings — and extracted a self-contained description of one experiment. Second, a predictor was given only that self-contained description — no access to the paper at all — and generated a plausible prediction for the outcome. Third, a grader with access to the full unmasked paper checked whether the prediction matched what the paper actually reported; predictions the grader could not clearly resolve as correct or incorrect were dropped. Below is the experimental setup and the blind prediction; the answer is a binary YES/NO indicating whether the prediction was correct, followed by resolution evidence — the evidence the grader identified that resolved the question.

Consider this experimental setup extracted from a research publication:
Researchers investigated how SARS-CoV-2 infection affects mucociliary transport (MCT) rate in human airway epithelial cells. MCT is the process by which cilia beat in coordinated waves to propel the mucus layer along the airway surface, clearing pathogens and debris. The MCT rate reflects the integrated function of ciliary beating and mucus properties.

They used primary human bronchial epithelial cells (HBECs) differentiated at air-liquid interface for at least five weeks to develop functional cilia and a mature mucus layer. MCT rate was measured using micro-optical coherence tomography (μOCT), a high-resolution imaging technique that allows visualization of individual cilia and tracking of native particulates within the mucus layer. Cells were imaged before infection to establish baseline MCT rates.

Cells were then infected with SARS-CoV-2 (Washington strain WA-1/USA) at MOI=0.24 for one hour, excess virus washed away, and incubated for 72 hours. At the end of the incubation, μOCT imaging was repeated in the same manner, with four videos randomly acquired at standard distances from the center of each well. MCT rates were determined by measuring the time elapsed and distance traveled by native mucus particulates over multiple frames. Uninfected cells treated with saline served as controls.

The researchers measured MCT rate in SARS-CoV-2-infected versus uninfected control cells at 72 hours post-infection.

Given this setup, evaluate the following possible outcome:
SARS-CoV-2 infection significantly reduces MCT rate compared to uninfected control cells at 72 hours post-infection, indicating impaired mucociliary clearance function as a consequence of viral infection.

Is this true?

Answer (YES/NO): NO